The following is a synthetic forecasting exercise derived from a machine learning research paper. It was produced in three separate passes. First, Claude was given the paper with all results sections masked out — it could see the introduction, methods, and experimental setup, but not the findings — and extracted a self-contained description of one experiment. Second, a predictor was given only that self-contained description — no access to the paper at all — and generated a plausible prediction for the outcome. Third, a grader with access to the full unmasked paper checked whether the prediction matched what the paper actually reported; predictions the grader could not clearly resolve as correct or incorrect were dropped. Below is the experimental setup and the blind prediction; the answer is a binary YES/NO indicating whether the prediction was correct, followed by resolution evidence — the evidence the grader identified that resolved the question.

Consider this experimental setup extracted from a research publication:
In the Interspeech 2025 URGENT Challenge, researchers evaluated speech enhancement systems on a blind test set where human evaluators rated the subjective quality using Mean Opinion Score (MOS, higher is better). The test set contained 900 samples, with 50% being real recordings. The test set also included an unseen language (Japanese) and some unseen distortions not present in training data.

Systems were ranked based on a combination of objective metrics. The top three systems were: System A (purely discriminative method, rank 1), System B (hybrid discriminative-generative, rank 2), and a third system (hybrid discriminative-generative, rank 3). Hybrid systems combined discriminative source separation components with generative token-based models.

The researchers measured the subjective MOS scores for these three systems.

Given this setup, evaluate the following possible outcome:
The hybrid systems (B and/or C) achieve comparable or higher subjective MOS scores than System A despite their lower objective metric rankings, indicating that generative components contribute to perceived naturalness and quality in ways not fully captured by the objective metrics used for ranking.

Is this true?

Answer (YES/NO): YES